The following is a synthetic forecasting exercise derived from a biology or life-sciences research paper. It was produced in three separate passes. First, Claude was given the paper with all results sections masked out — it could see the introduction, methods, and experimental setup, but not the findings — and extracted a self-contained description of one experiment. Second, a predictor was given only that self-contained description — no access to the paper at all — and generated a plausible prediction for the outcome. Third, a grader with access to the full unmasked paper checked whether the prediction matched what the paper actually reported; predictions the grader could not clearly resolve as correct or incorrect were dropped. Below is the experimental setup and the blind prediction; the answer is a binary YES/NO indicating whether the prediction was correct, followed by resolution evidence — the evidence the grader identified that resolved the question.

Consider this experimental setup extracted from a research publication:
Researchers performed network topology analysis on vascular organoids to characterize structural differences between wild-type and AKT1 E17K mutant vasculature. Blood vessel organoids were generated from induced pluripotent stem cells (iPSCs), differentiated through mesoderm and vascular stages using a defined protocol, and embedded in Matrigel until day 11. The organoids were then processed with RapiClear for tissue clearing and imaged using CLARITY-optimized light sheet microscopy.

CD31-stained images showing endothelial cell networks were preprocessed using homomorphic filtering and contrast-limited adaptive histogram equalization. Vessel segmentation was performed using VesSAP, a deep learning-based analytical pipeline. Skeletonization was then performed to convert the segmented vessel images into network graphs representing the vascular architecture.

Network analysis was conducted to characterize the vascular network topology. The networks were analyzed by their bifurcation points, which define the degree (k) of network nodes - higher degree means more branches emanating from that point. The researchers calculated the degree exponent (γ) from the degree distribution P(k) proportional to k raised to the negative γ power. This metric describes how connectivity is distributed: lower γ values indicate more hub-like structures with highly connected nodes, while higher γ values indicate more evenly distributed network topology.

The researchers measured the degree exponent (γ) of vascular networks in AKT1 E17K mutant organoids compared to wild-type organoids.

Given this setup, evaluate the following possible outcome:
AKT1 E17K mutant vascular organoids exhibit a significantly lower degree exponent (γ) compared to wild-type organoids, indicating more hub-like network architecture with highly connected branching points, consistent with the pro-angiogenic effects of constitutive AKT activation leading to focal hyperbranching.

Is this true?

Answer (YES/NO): YES